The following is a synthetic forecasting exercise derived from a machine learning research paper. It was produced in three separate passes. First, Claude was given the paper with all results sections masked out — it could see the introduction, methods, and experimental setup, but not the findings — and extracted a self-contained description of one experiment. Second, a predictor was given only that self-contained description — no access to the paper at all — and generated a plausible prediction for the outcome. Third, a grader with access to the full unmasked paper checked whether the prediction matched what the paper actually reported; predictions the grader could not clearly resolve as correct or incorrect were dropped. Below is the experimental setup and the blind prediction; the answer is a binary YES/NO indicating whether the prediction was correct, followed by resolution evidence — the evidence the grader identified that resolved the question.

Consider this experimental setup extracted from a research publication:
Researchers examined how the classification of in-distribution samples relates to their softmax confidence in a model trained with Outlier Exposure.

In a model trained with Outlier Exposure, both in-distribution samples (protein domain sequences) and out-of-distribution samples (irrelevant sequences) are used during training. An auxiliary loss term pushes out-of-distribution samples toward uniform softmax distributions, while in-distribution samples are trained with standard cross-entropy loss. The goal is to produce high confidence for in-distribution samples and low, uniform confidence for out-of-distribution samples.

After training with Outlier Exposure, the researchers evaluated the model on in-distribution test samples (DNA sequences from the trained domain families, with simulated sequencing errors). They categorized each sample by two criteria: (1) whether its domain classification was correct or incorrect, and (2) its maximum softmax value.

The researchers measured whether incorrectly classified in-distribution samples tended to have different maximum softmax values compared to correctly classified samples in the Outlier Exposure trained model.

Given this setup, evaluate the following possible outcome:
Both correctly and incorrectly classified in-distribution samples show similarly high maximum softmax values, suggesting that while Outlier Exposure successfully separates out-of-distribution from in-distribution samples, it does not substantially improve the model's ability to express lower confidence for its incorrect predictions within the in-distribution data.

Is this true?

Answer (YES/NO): NO